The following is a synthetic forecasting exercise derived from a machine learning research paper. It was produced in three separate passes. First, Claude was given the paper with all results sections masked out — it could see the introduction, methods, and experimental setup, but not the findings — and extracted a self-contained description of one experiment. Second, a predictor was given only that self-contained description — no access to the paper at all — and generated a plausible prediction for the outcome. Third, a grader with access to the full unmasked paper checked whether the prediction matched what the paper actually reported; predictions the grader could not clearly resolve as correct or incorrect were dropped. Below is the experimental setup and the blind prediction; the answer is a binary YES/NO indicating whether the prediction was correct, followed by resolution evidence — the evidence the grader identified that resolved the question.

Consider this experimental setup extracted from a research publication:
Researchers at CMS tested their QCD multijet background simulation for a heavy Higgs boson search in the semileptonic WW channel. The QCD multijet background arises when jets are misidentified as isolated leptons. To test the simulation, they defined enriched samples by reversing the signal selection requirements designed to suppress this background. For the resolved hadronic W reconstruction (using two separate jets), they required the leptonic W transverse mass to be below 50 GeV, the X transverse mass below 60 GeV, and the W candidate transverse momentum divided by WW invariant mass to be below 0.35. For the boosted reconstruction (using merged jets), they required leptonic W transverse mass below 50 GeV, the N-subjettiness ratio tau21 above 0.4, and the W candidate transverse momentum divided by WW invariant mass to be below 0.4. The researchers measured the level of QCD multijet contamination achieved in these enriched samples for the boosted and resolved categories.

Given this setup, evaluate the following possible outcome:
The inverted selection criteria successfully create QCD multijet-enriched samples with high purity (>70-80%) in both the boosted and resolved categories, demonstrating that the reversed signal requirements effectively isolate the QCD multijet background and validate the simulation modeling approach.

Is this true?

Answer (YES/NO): NO